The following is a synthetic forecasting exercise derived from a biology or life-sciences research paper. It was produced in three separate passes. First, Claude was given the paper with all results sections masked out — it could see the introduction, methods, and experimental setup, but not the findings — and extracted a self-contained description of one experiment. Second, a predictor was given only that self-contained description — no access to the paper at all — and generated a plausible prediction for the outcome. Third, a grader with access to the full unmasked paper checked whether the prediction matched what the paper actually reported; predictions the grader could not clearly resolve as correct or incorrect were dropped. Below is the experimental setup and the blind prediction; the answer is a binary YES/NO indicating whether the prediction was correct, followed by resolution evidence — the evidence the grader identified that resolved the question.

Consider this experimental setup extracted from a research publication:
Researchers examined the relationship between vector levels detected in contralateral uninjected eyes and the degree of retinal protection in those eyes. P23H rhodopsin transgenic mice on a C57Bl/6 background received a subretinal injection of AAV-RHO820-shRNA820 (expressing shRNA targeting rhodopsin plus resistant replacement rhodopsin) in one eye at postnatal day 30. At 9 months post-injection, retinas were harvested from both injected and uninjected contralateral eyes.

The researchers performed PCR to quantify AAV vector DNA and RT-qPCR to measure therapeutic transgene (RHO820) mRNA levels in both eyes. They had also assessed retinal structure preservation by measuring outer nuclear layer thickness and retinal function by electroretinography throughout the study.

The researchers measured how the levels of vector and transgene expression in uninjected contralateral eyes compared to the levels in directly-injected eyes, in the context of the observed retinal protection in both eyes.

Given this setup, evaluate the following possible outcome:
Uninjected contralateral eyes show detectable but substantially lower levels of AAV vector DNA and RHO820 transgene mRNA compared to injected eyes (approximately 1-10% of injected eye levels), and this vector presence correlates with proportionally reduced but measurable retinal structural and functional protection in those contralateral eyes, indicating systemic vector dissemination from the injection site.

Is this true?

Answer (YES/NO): NO